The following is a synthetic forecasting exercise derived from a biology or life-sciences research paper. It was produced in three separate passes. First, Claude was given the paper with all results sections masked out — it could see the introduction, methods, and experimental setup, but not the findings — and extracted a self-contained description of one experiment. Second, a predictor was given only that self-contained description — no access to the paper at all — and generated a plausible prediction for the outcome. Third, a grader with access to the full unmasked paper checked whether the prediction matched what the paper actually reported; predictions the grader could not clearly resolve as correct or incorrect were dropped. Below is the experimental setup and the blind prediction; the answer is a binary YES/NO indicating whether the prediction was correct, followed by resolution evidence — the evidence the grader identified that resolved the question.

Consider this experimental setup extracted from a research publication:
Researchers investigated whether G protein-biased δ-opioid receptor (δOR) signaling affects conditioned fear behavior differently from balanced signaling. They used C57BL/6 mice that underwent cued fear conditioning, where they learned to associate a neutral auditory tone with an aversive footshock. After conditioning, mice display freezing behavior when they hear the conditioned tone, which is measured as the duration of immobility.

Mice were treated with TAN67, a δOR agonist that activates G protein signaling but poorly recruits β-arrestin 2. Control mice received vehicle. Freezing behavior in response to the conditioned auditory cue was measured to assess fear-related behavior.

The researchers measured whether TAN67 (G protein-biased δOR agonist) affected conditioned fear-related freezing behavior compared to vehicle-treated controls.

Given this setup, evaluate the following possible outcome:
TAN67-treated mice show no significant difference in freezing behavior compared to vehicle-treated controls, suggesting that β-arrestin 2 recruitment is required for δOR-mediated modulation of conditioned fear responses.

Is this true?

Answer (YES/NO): NO